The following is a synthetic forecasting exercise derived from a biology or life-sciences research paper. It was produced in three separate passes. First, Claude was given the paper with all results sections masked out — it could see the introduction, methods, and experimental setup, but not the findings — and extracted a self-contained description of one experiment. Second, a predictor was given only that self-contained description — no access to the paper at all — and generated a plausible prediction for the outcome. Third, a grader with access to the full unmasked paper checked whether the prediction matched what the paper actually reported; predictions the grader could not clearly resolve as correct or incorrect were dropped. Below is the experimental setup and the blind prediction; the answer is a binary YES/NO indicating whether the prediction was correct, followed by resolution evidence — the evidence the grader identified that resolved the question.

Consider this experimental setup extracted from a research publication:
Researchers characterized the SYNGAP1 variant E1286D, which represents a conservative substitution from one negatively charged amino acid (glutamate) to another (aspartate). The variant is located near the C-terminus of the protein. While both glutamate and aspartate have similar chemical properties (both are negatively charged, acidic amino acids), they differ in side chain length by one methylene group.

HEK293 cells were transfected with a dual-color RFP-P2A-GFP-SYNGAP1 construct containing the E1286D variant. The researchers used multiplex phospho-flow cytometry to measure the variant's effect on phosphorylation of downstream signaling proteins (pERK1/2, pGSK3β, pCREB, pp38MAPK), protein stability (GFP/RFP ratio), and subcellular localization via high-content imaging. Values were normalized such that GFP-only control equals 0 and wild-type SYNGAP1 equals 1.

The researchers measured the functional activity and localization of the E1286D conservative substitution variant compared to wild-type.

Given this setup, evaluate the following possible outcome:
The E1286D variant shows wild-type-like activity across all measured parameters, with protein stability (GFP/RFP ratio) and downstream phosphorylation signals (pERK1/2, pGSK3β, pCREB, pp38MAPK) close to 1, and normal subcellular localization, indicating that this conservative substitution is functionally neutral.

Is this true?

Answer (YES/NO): NO